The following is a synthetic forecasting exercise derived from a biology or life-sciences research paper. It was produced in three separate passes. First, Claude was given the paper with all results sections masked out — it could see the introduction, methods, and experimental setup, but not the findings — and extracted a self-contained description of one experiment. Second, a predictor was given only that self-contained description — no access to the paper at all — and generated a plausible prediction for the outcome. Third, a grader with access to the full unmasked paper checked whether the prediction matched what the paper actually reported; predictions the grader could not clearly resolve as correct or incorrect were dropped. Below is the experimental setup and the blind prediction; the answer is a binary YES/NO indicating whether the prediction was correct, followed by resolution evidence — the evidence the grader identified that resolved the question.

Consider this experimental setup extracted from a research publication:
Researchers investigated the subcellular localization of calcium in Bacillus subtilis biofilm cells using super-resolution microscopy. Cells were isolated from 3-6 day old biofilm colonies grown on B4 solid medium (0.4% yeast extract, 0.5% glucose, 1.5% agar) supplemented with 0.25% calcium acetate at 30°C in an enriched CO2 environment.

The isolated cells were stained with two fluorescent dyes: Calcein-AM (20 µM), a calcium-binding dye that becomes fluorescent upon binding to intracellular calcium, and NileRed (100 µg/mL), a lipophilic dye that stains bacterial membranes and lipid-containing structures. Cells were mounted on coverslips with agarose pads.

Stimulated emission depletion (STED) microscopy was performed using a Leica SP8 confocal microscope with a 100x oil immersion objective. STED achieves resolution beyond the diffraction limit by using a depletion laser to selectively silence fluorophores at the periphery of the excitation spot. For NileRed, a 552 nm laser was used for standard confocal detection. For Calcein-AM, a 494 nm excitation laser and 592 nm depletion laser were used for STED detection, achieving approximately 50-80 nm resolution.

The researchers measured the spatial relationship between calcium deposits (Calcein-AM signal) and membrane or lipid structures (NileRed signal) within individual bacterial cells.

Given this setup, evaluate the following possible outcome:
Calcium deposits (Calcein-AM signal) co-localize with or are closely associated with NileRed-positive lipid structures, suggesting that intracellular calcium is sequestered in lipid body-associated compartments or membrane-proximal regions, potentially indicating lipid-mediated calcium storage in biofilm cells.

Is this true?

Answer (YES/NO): YES